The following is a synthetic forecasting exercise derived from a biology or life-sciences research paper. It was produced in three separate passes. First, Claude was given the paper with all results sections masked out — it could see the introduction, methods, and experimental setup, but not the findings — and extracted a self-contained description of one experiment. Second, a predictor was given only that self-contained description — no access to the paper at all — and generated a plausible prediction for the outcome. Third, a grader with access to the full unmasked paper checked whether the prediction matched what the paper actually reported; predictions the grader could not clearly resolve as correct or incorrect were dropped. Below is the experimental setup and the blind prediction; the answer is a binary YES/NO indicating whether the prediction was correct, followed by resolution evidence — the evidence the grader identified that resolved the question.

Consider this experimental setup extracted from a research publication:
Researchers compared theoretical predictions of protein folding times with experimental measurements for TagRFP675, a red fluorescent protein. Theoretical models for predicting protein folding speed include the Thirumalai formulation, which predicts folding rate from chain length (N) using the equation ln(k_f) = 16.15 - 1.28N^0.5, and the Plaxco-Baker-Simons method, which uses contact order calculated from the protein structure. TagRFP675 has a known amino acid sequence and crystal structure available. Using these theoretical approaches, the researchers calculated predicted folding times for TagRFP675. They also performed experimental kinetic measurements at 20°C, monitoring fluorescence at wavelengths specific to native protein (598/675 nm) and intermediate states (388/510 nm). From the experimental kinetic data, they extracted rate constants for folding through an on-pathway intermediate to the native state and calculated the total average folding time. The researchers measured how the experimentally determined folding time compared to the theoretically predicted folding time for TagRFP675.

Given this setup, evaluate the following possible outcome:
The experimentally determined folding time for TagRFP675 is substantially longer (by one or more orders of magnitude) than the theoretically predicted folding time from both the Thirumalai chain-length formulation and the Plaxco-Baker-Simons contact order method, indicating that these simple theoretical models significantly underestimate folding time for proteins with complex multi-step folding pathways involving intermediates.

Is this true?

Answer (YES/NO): NO